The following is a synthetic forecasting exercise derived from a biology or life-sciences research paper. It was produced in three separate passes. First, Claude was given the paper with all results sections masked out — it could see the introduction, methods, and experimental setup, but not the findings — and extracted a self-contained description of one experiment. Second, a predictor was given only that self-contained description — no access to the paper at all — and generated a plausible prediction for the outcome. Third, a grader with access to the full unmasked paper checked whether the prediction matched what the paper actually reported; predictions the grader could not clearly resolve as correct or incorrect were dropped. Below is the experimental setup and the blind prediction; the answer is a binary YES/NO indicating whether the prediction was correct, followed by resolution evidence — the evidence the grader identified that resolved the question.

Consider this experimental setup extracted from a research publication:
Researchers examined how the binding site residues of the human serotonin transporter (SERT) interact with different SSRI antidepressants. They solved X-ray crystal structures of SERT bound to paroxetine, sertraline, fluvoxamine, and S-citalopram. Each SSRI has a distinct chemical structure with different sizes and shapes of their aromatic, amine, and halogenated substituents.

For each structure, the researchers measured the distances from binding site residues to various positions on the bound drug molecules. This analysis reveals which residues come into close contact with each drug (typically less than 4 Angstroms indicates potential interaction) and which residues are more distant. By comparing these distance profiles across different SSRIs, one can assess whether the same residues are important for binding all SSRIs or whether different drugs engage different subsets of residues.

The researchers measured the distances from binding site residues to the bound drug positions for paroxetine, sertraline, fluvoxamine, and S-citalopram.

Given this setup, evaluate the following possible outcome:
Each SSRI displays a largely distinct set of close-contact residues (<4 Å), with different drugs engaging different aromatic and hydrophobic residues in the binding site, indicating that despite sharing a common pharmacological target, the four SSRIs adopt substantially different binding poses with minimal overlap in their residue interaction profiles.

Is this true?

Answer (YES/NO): NO